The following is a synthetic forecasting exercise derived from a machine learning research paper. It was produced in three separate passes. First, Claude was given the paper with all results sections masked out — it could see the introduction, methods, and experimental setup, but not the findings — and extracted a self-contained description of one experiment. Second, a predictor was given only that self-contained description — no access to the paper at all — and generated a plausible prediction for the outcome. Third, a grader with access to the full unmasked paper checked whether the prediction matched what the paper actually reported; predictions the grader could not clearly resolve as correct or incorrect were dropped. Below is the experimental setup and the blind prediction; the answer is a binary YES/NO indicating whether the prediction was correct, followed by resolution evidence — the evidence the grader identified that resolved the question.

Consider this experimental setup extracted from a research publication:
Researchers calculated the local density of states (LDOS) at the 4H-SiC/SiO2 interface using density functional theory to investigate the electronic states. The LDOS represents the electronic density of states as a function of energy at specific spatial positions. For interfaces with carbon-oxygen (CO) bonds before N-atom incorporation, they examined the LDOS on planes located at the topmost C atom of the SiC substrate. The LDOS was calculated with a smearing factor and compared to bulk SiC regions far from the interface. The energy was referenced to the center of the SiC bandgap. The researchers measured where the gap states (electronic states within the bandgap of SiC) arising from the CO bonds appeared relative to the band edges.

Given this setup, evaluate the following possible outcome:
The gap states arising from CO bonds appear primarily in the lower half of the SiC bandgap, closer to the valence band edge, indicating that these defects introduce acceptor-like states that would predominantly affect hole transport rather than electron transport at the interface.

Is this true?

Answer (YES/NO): YES